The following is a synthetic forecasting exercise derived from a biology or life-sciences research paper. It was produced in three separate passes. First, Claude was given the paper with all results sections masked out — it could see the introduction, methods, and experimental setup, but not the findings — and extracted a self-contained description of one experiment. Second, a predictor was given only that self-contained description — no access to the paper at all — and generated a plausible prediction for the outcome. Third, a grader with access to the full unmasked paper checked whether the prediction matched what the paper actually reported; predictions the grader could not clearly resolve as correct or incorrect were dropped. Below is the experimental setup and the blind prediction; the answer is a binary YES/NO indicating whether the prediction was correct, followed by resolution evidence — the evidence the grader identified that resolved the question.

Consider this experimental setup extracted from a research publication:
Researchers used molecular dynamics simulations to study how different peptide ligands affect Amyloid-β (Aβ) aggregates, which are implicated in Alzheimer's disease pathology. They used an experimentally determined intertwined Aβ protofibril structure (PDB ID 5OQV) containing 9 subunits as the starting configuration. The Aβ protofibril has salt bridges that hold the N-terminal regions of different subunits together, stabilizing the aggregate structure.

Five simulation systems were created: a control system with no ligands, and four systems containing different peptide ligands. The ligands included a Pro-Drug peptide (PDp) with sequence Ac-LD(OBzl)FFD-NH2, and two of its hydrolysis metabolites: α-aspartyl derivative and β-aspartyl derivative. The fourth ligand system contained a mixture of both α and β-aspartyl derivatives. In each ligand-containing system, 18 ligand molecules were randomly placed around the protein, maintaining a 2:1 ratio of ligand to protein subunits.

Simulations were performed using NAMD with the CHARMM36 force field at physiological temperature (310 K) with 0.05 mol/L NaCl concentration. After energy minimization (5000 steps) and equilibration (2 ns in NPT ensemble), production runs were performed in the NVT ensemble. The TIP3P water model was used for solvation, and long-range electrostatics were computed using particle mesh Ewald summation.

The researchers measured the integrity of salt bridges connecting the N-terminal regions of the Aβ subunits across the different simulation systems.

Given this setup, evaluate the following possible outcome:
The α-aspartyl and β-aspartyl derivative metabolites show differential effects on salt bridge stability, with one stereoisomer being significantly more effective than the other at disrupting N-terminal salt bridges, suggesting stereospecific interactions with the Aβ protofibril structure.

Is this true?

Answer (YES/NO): NO